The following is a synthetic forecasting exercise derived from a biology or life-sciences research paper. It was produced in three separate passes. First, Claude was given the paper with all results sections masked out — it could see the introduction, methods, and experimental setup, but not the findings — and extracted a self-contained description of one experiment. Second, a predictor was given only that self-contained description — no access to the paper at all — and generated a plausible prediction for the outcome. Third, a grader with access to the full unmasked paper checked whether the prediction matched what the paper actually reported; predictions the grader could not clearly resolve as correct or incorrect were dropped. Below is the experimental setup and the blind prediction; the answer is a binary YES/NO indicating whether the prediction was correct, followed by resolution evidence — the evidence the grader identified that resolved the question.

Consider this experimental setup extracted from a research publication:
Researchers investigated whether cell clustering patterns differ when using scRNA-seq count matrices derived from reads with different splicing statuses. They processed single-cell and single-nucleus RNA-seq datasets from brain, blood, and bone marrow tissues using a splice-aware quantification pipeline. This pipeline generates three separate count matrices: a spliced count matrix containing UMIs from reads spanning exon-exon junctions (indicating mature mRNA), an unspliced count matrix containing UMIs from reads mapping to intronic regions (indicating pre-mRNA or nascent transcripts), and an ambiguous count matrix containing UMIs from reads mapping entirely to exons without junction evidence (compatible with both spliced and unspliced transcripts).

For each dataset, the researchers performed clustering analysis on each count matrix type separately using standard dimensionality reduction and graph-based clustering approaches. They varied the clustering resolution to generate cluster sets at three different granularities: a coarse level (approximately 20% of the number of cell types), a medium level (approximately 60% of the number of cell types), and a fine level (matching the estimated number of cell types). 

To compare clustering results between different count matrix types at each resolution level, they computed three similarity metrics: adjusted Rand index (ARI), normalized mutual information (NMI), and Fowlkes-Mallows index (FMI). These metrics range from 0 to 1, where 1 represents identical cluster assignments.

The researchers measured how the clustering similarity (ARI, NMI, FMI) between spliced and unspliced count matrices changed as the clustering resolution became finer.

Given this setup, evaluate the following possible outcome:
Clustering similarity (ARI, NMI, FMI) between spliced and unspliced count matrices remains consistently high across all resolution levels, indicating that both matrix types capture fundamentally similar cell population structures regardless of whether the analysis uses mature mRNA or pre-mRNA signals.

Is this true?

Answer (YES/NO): NO